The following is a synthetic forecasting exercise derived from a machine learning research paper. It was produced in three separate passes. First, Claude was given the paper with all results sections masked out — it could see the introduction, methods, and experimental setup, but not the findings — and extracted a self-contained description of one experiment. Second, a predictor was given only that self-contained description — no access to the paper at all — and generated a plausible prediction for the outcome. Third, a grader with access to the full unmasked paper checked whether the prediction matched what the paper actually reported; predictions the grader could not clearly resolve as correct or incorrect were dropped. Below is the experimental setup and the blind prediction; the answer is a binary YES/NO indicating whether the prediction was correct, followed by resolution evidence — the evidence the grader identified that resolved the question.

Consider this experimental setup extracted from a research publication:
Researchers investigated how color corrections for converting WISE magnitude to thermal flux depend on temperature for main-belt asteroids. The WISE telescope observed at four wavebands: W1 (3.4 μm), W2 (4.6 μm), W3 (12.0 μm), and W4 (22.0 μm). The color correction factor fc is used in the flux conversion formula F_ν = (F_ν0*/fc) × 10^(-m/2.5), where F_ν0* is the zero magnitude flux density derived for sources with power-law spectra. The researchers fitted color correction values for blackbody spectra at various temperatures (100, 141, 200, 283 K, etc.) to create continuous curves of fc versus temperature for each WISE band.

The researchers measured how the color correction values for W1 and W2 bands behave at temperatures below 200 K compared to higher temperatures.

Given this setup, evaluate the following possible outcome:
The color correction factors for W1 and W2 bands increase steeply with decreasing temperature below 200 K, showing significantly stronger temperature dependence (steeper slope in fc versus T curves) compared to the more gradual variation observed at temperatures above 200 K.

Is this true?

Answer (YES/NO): YES